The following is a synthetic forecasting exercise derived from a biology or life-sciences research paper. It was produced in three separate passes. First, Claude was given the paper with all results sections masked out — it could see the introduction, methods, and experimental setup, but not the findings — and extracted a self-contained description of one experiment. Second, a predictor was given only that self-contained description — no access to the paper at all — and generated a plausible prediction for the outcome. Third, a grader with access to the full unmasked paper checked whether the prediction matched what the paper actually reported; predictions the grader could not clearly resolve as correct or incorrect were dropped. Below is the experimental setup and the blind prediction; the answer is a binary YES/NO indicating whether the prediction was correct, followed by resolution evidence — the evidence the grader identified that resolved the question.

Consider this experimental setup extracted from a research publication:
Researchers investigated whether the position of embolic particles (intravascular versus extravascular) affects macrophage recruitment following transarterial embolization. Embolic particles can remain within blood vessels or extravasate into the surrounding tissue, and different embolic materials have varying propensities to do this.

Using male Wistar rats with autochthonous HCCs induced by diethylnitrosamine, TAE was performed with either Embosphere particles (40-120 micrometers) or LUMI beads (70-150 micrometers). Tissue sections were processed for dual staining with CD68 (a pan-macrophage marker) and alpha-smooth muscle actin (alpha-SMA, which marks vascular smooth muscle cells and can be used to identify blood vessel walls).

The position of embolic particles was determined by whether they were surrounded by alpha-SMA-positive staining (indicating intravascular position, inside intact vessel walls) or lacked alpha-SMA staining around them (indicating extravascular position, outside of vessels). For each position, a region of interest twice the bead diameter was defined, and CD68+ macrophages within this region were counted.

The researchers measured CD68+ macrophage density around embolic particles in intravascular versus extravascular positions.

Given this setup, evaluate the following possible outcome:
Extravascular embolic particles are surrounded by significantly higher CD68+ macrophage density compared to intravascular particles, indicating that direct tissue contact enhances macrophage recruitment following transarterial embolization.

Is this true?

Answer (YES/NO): YES